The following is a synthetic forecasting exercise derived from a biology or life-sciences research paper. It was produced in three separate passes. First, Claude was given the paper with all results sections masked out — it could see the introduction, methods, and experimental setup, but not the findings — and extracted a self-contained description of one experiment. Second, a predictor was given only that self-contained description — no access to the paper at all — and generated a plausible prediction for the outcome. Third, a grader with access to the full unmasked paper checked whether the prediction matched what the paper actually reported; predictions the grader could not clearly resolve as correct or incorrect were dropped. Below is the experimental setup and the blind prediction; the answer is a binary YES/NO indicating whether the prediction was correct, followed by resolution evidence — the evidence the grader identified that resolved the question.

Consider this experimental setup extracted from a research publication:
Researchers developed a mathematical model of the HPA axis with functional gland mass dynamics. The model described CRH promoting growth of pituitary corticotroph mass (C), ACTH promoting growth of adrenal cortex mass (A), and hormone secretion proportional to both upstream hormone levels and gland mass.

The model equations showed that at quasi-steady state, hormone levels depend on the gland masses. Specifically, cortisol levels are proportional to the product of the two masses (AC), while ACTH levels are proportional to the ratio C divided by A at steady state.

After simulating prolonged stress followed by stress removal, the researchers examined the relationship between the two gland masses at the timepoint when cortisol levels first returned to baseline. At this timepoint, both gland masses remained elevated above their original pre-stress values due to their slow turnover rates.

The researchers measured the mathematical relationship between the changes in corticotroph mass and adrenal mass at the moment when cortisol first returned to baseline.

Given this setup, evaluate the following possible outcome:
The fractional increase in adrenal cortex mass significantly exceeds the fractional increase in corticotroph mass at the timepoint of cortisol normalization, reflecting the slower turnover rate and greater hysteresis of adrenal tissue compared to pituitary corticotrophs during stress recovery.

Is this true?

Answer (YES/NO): NO